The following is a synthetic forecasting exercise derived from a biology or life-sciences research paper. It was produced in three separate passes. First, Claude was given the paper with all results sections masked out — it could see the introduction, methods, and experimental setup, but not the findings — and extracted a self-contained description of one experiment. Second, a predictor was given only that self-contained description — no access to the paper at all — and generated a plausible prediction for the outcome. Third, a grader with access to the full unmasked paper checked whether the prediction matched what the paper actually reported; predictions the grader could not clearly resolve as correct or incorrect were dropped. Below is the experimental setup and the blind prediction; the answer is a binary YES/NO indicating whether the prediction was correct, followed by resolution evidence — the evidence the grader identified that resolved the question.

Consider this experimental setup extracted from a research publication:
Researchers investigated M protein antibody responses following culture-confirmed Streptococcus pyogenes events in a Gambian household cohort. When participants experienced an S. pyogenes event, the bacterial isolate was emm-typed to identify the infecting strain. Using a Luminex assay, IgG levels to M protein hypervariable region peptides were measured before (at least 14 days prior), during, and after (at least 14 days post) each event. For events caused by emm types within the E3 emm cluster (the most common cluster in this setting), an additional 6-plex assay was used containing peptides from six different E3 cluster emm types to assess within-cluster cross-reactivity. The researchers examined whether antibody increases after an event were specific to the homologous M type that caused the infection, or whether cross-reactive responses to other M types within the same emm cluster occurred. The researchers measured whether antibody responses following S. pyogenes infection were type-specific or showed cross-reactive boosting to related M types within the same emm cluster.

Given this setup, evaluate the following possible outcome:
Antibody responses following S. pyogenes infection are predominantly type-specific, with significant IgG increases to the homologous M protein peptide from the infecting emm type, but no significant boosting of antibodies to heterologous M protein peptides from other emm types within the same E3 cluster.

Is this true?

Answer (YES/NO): NO